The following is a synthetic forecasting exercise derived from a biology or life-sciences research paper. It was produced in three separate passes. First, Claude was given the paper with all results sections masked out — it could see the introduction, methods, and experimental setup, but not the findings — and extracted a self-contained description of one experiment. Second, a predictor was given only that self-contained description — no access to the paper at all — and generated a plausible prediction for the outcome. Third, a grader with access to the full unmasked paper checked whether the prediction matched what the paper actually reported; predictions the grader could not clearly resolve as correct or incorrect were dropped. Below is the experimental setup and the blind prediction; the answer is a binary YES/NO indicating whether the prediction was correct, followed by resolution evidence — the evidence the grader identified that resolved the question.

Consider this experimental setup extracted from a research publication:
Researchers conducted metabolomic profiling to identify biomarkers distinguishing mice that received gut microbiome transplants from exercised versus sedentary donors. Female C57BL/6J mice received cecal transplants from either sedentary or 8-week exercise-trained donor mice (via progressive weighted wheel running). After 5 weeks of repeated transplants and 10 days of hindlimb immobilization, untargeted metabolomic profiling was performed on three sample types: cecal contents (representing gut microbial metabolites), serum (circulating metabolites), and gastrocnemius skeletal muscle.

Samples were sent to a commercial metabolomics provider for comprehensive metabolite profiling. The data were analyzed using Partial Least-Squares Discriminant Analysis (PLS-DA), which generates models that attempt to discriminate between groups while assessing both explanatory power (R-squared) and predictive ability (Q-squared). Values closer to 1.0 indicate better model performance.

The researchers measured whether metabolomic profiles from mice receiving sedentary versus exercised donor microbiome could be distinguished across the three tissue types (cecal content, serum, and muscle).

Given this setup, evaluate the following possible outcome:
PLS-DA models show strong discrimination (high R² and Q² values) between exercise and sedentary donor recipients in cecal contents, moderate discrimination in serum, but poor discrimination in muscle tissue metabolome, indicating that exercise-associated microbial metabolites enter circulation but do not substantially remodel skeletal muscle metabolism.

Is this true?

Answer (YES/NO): NO